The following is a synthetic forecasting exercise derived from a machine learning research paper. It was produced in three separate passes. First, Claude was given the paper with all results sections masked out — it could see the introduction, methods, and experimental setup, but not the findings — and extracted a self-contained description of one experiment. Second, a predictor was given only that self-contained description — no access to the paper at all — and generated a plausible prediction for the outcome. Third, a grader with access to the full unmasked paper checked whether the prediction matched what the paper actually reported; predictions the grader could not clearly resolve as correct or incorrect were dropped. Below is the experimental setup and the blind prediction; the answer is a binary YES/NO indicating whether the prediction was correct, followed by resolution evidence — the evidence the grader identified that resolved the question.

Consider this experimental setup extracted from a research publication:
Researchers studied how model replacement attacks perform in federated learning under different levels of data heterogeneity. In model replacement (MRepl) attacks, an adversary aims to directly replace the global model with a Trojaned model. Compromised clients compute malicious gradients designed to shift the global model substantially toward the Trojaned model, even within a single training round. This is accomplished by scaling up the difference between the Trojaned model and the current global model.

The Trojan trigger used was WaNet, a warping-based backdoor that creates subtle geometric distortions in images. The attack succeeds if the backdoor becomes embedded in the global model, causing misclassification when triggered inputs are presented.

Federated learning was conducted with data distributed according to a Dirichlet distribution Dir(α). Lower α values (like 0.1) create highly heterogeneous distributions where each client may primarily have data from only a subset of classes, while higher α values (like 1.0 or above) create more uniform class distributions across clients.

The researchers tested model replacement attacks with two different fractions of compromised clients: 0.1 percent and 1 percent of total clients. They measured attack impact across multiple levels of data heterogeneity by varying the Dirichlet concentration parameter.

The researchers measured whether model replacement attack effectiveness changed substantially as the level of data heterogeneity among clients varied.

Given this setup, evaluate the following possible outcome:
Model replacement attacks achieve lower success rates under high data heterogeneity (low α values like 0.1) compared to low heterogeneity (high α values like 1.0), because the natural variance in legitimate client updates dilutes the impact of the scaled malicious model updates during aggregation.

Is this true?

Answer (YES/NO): NO